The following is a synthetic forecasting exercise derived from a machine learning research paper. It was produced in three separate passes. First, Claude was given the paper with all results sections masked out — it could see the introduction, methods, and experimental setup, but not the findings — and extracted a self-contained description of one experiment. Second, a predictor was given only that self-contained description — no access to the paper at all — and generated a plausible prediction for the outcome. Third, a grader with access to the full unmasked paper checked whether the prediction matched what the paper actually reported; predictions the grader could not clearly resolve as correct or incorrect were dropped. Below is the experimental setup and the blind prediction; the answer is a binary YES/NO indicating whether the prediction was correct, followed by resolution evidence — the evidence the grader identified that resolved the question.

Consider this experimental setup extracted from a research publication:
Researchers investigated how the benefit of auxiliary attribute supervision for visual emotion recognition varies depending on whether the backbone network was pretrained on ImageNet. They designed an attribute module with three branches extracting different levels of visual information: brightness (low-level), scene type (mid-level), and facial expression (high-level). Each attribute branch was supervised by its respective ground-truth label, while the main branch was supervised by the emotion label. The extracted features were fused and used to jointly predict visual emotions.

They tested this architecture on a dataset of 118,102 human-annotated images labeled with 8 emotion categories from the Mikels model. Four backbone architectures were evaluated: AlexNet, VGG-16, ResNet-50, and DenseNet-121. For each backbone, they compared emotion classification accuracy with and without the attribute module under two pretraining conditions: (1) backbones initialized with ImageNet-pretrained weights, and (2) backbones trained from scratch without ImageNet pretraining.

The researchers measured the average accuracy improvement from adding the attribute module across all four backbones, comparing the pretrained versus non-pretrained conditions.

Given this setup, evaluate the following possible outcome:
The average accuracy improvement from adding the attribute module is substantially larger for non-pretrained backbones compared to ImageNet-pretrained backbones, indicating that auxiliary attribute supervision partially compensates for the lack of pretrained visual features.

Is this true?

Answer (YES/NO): YES